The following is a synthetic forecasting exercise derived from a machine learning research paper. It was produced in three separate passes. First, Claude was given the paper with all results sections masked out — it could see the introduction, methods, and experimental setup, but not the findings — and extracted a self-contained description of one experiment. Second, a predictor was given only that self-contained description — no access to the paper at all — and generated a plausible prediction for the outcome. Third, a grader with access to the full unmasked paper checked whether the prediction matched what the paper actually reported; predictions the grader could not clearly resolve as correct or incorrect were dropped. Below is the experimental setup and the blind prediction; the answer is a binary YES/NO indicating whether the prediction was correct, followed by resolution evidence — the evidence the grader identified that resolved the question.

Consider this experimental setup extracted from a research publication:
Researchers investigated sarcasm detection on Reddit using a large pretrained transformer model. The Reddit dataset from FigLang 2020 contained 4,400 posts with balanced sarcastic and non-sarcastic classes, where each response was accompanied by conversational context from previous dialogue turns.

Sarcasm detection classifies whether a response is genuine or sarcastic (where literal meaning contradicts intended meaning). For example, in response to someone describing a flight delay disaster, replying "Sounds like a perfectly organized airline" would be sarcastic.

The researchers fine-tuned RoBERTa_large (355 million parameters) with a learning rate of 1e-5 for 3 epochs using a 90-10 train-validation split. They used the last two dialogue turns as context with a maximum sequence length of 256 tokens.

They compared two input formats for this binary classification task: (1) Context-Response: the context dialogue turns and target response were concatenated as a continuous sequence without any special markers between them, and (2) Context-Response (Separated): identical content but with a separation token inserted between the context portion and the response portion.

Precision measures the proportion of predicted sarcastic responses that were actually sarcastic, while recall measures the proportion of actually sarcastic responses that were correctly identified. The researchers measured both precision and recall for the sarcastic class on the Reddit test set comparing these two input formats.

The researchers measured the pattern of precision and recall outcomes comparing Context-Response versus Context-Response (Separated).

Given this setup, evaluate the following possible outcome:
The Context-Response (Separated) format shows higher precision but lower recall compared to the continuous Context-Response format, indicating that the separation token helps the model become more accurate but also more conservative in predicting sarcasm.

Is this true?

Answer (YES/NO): NO